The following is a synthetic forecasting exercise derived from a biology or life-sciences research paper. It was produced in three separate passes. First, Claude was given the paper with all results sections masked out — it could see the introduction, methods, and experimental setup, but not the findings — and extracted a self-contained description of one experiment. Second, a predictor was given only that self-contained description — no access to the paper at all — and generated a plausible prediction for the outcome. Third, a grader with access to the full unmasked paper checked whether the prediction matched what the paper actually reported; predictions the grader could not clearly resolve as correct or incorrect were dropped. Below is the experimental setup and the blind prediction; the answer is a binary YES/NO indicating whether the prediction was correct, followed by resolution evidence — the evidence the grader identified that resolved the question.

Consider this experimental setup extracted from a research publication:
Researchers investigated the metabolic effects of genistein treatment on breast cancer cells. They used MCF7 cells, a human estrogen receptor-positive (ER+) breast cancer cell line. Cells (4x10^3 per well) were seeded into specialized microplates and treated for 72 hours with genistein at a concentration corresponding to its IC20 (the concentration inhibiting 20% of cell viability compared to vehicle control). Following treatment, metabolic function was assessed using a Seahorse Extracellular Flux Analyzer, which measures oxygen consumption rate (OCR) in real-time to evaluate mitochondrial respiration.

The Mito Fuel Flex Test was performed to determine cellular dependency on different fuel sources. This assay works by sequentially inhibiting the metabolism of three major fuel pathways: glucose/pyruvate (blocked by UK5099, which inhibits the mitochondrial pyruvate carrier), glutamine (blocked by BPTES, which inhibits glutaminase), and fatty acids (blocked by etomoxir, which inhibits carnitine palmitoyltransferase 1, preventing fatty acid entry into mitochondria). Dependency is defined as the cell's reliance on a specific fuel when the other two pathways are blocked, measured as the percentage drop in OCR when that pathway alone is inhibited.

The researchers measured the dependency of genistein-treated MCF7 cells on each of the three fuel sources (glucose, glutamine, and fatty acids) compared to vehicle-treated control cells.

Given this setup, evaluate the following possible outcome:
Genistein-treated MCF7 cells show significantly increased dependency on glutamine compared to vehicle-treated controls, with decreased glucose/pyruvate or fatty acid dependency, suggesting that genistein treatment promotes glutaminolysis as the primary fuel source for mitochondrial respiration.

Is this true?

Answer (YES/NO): NO